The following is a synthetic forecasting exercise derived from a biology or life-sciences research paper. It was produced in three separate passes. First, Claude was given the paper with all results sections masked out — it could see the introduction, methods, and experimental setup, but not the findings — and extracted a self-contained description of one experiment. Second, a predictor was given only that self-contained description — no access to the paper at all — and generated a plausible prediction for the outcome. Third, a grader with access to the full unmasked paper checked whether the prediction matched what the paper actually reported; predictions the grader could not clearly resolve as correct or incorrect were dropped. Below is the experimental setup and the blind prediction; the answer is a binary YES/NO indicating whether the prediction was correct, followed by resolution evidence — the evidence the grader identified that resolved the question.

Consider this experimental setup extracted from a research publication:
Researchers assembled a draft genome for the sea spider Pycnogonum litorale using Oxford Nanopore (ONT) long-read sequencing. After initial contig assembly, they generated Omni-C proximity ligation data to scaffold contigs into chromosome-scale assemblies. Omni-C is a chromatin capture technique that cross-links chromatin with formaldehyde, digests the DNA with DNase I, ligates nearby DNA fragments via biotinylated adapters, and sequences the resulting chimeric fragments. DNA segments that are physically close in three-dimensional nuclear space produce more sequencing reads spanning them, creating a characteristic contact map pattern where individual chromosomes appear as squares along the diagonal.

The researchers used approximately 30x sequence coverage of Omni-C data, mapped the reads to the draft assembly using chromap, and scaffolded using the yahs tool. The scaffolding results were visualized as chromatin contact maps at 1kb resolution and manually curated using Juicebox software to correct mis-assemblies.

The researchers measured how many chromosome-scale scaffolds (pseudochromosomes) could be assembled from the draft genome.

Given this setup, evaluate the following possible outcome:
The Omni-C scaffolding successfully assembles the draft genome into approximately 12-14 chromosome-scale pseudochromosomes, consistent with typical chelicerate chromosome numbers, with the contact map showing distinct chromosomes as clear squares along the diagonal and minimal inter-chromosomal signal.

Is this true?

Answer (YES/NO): NO